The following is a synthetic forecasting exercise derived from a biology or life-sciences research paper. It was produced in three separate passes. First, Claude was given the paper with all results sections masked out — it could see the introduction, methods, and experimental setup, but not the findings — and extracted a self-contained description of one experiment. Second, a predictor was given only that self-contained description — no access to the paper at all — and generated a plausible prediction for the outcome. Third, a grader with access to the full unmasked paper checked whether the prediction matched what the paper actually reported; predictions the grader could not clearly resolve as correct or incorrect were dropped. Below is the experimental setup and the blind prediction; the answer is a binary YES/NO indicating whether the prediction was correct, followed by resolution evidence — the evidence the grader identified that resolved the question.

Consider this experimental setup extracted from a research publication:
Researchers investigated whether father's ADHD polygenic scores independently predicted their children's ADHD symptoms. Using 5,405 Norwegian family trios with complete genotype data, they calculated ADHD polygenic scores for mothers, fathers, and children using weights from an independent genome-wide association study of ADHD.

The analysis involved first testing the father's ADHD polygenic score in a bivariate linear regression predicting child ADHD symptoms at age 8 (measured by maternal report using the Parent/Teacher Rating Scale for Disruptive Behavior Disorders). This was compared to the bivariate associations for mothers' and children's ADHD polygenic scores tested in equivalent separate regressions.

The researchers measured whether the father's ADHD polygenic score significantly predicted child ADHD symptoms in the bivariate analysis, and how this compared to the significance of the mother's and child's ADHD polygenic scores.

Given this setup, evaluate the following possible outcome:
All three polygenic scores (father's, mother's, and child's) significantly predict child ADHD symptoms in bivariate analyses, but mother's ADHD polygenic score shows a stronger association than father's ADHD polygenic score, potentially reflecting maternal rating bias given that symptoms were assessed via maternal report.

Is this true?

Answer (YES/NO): NO